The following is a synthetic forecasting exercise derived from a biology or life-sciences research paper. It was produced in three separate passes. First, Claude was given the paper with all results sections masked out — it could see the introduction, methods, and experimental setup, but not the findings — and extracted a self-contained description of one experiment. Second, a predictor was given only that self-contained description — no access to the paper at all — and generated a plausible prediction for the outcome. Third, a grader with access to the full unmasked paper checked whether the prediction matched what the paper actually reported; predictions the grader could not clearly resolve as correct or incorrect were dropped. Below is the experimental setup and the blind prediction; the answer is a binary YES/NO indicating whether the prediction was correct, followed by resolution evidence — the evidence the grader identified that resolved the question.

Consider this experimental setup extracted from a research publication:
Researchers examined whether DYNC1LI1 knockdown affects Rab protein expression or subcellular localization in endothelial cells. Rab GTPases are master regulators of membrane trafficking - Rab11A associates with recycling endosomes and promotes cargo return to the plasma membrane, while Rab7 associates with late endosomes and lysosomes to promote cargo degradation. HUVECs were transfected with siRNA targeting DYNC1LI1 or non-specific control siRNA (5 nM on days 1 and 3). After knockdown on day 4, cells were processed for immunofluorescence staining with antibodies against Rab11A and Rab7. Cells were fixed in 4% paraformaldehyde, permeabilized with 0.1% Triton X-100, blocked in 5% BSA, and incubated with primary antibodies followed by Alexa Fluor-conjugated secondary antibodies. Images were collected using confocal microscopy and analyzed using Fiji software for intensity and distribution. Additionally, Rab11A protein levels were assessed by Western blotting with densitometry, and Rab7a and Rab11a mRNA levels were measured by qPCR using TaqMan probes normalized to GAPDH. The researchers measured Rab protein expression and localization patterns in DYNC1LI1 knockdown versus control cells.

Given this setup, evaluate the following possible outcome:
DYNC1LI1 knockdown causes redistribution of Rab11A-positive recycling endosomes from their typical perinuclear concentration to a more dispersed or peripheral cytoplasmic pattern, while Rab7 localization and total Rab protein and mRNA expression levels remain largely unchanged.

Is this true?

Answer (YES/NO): NO